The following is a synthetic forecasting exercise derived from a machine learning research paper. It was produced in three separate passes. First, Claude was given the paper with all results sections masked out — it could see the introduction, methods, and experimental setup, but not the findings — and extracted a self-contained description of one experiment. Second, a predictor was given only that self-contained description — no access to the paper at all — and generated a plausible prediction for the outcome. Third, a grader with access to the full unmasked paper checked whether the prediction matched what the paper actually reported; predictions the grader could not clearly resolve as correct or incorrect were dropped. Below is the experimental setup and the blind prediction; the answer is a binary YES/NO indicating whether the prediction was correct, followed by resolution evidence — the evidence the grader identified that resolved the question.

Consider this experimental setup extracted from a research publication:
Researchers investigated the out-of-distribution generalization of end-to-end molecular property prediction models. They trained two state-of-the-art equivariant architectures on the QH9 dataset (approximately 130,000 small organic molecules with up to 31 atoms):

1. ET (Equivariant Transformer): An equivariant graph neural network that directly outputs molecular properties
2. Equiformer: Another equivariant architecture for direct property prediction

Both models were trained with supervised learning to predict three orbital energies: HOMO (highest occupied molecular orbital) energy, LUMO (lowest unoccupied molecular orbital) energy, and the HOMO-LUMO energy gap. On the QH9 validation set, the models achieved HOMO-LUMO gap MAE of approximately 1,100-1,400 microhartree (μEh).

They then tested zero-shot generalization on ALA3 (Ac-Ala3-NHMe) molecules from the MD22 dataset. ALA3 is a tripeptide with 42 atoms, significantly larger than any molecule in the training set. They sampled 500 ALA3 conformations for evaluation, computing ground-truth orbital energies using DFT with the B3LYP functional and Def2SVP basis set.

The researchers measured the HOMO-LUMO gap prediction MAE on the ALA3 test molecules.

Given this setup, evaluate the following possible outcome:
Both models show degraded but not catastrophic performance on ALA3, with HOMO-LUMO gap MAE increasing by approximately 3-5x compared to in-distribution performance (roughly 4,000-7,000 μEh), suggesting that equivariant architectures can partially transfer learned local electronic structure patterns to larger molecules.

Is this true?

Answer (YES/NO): NO